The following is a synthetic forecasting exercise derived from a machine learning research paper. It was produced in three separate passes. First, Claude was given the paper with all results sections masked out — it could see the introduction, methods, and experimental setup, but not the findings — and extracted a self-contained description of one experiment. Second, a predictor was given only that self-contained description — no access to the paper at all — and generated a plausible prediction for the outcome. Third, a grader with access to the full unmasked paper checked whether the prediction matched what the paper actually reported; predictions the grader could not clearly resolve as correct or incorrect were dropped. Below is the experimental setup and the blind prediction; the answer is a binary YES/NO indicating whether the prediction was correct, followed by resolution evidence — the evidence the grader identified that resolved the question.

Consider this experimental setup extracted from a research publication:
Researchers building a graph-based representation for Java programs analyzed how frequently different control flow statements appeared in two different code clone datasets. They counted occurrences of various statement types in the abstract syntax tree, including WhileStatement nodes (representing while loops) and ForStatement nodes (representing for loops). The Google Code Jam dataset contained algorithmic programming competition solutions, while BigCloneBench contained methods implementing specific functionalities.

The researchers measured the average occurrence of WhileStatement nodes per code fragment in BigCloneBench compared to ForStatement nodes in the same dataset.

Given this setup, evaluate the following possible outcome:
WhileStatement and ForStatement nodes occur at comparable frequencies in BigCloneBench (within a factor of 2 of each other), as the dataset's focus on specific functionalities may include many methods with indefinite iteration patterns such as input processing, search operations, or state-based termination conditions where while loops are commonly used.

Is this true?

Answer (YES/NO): YES